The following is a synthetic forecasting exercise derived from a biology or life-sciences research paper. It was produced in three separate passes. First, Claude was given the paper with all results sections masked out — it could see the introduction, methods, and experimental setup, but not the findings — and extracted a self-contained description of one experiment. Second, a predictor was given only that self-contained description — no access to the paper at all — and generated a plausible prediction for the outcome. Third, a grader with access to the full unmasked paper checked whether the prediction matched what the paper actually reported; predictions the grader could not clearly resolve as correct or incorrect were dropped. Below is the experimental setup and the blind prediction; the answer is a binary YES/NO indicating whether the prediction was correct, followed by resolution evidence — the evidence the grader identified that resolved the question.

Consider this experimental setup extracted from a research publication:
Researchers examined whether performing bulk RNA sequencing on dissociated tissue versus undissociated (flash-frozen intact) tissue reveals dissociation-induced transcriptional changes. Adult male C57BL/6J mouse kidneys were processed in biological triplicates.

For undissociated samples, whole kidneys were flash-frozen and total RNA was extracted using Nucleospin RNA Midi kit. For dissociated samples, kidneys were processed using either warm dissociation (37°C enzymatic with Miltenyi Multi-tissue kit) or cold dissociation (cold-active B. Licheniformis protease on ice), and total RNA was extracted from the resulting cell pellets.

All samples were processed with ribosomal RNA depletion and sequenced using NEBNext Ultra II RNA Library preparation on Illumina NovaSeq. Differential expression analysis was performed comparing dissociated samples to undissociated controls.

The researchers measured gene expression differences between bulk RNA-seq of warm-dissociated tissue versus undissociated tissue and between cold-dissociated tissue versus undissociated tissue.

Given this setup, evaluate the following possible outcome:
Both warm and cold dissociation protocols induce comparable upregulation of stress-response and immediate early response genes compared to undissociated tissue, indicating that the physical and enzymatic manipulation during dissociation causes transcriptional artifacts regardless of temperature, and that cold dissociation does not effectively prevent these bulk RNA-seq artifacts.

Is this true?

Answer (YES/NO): NO